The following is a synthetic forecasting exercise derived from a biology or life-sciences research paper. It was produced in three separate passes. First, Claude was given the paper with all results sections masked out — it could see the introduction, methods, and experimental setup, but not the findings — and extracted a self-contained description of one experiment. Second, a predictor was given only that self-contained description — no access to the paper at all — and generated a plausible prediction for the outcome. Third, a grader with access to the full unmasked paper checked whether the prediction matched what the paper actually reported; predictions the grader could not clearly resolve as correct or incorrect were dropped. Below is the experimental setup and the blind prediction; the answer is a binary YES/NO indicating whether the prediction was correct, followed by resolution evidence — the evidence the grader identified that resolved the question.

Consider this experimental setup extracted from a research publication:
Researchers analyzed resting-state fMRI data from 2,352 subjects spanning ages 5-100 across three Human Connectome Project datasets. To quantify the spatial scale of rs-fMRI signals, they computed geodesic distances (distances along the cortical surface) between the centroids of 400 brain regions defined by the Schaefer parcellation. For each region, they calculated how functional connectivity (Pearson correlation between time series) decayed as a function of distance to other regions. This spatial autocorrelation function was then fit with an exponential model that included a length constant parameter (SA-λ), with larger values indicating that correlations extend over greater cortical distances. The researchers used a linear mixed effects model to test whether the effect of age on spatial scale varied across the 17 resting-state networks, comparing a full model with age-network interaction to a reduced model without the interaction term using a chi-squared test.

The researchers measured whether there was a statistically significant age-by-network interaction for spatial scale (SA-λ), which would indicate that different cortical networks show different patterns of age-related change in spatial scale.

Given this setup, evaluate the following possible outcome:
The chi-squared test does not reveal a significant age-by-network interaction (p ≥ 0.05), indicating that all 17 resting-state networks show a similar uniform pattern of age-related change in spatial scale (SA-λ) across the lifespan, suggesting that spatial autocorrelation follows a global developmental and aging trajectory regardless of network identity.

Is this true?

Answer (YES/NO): NO